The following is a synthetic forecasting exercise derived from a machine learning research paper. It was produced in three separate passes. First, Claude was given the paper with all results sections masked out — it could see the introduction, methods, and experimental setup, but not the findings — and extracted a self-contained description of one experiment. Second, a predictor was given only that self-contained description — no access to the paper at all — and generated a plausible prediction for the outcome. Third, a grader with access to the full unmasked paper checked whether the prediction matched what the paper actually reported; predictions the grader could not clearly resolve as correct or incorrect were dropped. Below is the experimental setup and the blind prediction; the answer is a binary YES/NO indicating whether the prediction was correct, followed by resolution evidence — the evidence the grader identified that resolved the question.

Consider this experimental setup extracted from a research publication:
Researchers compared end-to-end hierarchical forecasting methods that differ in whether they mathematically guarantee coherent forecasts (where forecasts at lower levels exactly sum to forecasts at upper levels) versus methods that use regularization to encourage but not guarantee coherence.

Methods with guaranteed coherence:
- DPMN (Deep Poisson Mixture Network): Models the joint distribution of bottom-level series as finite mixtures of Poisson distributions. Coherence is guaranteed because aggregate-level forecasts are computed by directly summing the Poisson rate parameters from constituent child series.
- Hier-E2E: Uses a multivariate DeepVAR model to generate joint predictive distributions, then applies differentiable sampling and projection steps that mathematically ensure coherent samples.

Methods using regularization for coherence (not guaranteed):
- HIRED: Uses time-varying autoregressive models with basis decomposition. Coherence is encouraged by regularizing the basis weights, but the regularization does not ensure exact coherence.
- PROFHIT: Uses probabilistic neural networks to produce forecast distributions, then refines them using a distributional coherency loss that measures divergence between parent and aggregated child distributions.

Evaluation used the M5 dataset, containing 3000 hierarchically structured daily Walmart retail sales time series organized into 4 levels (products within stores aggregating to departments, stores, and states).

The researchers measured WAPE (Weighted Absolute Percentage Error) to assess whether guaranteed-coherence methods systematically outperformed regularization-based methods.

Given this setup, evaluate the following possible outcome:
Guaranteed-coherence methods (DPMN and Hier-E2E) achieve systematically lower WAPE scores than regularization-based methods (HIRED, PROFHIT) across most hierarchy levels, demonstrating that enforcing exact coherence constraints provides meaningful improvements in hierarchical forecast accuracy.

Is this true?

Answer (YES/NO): NO